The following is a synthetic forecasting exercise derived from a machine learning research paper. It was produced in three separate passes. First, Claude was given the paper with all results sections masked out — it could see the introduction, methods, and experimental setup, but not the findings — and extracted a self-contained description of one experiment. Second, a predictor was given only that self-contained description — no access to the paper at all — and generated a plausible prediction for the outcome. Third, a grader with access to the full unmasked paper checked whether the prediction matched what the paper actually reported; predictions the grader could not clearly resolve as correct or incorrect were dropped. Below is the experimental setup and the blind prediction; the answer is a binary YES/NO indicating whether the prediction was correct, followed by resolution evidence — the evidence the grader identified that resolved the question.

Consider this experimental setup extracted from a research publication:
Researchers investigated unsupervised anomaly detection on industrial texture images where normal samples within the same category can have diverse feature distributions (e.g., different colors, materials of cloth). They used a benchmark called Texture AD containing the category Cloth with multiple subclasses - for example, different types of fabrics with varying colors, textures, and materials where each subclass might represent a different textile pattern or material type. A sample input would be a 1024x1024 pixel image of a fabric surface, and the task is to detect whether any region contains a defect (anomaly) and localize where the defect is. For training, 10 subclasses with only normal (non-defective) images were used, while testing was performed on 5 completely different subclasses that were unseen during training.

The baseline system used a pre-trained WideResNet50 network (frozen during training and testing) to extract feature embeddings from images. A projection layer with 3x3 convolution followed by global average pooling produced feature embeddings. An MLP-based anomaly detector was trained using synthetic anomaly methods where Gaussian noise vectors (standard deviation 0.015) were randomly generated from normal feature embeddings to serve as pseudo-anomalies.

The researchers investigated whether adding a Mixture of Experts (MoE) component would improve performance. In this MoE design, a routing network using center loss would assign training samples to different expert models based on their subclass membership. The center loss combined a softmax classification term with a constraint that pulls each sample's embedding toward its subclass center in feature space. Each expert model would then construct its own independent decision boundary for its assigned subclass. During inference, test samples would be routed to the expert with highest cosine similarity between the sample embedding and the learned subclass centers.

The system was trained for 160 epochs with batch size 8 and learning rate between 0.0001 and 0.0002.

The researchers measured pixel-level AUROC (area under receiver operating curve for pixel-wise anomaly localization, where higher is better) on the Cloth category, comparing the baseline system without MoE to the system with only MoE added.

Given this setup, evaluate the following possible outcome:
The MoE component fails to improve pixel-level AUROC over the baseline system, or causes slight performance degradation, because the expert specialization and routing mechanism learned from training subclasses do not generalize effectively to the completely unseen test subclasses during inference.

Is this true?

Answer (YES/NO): YES